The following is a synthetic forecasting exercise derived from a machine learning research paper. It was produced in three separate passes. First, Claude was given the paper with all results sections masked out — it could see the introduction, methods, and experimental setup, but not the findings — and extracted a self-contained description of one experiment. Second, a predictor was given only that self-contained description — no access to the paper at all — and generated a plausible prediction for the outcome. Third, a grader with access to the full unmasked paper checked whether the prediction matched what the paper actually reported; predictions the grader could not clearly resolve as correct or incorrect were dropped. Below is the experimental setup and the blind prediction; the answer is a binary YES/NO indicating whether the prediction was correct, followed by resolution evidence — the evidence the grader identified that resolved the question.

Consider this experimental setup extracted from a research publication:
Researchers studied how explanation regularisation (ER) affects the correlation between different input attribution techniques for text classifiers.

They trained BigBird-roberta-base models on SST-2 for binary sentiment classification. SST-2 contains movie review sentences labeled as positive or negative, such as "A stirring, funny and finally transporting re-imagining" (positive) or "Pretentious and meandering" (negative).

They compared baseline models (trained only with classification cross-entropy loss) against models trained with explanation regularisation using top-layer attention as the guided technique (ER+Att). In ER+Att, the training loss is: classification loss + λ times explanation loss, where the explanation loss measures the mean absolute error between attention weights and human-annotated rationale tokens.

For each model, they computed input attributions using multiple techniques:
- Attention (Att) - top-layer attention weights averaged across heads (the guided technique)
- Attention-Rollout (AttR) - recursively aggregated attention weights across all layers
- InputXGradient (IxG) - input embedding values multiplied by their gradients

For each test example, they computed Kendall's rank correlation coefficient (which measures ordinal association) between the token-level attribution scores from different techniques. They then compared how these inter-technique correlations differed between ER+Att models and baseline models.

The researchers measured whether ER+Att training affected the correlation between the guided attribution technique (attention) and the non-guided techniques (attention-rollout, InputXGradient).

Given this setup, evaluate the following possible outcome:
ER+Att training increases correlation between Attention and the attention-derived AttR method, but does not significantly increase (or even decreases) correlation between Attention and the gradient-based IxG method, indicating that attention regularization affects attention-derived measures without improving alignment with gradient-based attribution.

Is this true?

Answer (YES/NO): NO